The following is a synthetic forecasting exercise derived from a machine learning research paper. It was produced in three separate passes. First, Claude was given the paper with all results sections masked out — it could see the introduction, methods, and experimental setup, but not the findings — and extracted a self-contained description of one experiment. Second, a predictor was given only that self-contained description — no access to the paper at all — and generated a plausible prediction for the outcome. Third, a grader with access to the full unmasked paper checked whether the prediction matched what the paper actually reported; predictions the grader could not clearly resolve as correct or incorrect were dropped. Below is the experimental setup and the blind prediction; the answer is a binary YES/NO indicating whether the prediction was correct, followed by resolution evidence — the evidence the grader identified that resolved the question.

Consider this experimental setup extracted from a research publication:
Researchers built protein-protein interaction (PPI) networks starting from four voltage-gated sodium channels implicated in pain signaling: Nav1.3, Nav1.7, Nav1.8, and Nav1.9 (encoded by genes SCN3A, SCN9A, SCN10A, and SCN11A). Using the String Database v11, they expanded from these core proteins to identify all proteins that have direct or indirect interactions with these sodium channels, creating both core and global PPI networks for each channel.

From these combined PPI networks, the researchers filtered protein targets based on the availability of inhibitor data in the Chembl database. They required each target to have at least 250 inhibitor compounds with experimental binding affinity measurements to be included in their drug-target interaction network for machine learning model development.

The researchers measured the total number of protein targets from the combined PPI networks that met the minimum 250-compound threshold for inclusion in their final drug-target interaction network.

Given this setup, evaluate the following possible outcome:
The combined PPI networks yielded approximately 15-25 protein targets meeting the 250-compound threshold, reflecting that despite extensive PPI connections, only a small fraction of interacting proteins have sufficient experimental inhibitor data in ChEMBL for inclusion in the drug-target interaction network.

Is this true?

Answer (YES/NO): NO